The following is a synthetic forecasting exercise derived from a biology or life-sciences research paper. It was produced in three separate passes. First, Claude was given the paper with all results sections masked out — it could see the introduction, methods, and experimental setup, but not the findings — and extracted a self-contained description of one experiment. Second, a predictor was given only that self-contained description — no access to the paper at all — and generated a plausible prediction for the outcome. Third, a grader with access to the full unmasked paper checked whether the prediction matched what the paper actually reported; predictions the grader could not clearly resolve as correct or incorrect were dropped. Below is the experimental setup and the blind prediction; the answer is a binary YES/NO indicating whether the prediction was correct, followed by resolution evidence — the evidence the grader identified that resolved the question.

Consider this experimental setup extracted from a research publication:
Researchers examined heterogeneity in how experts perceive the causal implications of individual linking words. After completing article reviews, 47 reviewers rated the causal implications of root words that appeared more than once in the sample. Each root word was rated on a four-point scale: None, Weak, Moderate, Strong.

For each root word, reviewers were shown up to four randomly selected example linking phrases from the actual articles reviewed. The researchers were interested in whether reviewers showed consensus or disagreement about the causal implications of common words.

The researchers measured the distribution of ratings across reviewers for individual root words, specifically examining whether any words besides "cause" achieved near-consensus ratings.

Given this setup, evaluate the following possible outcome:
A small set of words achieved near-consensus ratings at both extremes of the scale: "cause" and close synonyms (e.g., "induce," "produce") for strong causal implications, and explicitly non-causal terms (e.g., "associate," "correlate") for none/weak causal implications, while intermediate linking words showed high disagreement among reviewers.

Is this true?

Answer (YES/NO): NO